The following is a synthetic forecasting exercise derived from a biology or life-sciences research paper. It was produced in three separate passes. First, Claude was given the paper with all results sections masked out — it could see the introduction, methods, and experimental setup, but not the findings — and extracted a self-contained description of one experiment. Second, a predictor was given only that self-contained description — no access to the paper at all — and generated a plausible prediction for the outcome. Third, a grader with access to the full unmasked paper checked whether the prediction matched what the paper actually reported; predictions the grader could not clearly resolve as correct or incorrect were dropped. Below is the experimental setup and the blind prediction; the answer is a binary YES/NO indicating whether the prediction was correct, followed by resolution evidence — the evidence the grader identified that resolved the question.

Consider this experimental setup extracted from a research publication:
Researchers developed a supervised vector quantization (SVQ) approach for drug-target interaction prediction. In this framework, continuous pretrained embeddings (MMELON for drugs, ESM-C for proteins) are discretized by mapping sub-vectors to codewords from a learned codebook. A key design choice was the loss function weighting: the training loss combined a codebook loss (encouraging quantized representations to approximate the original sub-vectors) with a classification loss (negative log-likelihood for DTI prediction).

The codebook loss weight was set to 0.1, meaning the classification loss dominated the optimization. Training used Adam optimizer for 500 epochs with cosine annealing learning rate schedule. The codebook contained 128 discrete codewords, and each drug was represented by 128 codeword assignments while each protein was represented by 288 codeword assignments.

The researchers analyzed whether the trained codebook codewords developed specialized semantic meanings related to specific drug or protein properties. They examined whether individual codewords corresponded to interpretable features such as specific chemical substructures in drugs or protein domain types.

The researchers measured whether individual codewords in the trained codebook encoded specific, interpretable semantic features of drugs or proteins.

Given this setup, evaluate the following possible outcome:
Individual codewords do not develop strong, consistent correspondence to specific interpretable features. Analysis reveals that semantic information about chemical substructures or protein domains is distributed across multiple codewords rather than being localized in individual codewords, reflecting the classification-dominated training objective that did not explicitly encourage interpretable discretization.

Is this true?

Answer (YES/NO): YES